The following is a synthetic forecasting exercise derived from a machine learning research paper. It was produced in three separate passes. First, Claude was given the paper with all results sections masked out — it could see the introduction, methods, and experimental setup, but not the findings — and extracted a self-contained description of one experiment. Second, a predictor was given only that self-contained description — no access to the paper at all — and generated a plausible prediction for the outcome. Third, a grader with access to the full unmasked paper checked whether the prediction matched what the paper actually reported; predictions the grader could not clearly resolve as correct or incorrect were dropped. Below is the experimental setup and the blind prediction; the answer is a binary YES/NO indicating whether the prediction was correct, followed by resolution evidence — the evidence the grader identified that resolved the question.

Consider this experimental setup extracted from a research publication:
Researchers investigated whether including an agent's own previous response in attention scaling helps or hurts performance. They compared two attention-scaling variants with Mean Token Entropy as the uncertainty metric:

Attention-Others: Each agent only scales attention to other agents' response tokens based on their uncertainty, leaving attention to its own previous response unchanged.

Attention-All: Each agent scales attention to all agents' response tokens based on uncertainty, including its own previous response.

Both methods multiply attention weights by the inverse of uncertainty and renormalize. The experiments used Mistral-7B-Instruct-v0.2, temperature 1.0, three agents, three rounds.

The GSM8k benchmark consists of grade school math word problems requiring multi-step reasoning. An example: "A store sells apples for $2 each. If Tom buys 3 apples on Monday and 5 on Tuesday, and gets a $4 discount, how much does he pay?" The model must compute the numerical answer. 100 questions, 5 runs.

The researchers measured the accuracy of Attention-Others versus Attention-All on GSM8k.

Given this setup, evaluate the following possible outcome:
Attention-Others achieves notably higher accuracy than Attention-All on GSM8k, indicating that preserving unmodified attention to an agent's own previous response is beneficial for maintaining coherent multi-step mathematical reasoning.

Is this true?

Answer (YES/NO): NO